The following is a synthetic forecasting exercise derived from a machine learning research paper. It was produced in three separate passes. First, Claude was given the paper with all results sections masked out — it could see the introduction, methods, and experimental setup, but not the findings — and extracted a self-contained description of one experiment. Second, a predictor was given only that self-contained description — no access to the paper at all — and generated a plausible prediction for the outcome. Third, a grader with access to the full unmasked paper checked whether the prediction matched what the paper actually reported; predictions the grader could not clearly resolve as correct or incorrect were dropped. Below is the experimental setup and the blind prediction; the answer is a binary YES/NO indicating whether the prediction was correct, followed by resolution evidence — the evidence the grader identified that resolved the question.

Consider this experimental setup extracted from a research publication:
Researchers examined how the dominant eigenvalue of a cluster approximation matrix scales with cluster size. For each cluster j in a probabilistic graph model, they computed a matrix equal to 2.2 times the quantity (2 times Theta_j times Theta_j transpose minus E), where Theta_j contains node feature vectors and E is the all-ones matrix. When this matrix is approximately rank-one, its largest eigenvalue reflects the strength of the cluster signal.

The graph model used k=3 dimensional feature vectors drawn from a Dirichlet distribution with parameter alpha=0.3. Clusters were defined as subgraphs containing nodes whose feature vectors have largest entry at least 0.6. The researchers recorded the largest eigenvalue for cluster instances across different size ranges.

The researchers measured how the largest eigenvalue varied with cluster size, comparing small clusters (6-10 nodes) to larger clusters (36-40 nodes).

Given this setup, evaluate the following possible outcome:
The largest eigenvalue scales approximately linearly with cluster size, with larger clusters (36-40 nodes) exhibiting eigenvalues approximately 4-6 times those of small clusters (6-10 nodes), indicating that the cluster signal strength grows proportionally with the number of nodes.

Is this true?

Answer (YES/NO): YES